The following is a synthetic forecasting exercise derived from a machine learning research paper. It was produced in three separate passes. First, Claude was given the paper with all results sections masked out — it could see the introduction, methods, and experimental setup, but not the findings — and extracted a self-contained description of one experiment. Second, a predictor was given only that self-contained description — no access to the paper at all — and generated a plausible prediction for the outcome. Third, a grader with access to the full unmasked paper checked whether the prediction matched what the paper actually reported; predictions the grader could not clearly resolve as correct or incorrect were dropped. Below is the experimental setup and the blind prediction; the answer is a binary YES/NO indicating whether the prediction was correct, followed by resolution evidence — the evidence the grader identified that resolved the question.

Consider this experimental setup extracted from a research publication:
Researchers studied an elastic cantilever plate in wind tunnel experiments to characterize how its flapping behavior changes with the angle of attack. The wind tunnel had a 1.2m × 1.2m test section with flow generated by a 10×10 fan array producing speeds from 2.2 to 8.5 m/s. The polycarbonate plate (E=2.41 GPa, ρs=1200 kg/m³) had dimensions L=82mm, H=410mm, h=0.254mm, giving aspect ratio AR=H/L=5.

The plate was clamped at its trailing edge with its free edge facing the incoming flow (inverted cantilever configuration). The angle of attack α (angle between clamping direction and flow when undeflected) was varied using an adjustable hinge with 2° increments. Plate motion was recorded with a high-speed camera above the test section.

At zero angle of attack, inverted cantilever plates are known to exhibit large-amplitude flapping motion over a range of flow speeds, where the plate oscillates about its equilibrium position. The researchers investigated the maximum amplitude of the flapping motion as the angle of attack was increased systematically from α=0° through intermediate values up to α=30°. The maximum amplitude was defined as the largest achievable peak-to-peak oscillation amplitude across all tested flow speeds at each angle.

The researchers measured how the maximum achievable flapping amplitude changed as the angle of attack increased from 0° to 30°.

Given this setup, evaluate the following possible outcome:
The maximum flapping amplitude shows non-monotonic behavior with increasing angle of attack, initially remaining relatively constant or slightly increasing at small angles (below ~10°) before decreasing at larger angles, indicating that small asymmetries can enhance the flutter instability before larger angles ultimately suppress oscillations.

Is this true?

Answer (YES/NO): NO